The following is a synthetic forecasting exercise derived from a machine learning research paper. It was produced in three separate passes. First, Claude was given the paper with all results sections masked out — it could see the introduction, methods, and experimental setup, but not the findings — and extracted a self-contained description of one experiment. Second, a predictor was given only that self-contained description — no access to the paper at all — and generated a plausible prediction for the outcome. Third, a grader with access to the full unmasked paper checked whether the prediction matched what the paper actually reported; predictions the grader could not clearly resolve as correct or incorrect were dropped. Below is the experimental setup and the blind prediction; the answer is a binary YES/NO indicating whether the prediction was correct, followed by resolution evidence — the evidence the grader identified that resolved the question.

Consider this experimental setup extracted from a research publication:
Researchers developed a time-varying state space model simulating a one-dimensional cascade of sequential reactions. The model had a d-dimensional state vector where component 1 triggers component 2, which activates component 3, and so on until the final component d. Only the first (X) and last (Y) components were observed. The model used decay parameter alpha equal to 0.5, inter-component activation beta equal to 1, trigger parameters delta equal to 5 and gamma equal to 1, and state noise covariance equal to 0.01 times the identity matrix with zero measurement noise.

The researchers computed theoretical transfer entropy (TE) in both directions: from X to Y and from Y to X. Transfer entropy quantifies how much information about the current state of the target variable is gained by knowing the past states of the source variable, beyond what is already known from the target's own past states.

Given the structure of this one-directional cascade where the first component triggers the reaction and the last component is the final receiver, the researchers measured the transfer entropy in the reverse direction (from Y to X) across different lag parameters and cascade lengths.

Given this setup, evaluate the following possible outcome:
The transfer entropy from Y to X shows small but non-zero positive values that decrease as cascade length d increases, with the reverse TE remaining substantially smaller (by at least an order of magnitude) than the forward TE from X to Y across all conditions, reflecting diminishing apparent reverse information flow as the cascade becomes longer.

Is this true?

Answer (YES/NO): NO